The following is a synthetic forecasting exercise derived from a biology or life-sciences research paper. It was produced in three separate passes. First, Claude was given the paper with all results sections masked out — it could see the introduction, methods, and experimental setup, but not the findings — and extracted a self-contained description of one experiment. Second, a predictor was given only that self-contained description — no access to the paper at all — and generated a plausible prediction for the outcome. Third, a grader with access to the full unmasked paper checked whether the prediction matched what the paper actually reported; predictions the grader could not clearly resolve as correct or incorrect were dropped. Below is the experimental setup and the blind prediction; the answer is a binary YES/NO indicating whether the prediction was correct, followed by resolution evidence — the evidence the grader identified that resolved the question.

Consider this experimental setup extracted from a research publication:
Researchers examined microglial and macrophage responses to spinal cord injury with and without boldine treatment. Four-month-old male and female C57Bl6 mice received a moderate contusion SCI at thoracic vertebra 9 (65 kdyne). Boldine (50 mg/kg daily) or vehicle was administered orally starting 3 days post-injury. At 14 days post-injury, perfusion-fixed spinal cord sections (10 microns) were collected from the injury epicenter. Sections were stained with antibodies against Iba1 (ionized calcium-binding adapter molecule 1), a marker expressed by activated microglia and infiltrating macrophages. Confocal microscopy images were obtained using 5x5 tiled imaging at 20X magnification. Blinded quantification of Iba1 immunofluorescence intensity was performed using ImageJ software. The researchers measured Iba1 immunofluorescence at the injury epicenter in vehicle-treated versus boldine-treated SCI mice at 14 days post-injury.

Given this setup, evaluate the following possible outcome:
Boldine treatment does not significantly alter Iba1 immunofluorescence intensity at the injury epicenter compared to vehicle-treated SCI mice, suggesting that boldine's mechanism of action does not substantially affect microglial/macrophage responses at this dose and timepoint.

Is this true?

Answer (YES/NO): NO